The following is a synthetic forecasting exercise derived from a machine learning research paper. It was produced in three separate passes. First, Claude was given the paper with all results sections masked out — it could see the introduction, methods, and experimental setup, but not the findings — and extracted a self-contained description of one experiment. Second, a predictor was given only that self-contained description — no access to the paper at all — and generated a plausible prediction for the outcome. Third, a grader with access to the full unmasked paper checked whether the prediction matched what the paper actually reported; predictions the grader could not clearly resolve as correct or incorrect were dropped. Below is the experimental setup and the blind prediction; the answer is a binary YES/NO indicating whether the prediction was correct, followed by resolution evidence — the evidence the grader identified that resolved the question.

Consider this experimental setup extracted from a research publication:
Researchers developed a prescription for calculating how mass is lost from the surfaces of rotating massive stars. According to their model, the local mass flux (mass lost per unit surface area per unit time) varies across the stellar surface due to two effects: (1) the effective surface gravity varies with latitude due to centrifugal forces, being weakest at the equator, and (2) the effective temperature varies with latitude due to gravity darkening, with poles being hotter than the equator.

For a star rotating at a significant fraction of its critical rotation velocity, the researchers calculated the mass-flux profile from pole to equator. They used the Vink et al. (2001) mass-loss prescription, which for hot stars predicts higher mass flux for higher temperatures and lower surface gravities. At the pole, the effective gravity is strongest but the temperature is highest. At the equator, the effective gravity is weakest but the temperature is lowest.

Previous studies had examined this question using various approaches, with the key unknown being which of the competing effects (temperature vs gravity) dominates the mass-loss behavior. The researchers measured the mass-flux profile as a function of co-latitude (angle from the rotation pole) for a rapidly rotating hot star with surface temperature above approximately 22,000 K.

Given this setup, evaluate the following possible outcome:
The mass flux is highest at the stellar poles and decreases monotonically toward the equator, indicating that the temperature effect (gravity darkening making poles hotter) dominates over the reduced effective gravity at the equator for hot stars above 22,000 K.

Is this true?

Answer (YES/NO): YES